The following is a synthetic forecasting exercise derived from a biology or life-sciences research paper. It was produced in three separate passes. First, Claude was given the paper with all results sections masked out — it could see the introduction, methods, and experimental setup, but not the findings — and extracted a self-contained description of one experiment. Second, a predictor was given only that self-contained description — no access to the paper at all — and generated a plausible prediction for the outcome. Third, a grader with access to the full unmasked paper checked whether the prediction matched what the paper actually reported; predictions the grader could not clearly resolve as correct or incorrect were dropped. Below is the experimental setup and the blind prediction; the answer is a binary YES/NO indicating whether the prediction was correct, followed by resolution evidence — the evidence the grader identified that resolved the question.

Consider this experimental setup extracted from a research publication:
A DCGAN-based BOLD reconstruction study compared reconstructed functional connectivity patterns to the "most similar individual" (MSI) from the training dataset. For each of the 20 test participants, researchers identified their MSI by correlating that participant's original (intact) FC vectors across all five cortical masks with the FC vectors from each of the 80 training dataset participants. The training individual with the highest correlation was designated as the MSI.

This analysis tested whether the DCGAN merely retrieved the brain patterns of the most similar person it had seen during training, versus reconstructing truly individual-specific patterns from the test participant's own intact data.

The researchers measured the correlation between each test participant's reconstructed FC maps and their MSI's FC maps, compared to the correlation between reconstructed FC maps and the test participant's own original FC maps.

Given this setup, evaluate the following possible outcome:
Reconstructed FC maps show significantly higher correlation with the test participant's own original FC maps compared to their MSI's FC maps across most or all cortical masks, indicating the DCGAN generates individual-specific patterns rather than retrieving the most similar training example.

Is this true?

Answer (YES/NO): YES